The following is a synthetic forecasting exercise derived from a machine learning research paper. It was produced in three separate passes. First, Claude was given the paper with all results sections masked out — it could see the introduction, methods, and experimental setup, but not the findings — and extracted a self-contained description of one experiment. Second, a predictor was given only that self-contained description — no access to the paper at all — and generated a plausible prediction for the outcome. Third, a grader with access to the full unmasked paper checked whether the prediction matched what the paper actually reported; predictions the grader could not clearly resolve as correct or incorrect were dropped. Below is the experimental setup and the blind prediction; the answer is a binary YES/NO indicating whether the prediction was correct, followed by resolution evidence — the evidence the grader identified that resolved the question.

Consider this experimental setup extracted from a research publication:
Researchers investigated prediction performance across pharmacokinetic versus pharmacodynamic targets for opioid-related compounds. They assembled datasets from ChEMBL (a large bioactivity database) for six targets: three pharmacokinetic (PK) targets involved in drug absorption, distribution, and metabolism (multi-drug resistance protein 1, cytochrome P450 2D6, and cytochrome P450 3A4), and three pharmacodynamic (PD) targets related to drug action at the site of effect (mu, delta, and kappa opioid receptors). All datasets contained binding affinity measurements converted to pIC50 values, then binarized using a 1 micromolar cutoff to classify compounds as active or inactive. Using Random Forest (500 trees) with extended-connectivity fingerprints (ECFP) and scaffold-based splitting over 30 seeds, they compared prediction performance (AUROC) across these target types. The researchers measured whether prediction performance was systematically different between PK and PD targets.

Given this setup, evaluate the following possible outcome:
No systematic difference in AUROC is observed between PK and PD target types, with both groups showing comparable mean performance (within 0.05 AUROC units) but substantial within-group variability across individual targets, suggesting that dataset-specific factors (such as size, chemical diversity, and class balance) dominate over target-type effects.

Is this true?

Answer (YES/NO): NO